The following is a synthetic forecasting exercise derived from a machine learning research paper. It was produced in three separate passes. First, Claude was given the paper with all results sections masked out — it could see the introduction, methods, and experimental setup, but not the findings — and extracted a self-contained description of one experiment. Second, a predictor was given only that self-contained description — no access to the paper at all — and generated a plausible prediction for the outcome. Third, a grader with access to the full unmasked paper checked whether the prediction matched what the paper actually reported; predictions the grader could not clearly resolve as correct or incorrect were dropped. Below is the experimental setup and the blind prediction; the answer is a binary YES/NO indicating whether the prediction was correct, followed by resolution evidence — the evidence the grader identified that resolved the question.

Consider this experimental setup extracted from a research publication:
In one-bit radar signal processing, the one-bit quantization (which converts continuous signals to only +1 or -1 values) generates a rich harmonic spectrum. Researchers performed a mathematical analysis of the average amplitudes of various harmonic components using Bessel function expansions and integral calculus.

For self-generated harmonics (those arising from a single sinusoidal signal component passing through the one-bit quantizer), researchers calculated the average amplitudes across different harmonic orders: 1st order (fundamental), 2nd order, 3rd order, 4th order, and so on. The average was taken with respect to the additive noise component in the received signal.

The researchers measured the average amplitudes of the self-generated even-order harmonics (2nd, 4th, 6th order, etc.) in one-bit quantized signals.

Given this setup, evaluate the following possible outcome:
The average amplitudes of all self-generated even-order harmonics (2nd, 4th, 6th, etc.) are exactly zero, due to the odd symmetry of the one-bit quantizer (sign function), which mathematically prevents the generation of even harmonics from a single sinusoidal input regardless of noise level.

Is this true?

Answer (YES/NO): YES